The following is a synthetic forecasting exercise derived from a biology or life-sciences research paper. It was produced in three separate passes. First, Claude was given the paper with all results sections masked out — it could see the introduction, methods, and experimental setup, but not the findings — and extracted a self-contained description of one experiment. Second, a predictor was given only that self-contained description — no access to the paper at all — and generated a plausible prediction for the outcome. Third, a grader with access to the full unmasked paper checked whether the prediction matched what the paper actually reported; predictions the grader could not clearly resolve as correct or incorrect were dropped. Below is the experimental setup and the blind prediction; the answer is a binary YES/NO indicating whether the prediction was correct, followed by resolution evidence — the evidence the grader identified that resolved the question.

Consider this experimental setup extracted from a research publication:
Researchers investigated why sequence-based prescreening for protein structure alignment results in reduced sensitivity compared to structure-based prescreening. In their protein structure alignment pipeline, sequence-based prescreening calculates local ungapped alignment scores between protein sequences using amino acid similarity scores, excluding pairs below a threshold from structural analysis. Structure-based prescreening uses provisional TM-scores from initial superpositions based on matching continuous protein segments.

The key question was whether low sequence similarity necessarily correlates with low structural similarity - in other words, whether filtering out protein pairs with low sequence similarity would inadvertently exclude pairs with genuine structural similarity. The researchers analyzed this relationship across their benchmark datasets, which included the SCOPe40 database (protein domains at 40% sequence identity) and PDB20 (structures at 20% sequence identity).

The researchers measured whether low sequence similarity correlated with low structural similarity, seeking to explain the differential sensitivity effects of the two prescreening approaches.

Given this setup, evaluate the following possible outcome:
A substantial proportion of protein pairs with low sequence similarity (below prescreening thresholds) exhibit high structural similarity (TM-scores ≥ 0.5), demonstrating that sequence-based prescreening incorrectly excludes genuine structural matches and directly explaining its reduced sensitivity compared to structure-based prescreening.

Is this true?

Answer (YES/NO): YES